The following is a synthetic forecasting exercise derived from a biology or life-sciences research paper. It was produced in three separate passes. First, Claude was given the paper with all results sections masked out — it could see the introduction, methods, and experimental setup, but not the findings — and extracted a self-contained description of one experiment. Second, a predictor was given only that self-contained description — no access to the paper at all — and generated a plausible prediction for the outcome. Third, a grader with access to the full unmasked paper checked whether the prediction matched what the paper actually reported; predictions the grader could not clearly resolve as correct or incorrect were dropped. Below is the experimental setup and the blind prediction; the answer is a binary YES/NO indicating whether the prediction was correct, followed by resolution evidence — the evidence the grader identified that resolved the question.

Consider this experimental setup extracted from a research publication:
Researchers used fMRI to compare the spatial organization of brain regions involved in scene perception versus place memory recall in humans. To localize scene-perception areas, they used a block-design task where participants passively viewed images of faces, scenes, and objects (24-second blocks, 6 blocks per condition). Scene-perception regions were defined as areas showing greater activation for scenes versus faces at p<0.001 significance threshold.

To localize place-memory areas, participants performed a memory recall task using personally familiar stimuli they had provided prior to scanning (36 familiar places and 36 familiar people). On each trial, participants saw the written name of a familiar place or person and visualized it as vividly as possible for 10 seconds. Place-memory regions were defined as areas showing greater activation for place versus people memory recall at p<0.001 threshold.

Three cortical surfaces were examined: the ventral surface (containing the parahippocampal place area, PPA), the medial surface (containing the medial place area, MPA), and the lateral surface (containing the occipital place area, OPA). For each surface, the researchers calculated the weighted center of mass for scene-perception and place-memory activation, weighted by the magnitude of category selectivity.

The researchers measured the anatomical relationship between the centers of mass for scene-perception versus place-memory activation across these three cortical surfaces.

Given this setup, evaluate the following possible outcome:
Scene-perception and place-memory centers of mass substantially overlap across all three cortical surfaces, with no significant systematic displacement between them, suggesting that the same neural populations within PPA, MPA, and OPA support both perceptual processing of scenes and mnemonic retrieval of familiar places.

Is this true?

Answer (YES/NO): NO